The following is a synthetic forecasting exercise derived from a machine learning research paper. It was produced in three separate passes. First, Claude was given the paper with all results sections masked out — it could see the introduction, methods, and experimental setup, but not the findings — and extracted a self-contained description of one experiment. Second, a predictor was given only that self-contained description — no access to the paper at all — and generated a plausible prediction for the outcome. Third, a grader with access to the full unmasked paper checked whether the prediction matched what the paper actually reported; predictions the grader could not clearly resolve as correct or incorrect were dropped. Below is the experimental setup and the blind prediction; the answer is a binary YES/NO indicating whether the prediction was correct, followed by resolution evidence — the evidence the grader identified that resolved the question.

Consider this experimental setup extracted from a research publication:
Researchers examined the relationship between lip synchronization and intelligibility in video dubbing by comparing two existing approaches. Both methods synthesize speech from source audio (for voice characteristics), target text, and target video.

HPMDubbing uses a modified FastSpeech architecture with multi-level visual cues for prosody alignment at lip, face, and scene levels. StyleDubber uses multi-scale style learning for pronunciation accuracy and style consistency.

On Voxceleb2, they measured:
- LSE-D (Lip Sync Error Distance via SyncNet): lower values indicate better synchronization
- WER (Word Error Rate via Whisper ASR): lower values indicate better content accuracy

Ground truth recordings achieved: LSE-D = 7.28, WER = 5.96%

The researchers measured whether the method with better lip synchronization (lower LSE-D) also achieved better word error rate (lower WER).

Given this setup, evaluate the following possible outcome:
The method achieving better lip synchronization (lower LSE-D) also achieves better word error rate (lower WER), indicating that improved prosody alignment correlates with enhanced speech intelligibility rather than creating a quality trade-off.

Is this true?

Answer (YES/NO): NO